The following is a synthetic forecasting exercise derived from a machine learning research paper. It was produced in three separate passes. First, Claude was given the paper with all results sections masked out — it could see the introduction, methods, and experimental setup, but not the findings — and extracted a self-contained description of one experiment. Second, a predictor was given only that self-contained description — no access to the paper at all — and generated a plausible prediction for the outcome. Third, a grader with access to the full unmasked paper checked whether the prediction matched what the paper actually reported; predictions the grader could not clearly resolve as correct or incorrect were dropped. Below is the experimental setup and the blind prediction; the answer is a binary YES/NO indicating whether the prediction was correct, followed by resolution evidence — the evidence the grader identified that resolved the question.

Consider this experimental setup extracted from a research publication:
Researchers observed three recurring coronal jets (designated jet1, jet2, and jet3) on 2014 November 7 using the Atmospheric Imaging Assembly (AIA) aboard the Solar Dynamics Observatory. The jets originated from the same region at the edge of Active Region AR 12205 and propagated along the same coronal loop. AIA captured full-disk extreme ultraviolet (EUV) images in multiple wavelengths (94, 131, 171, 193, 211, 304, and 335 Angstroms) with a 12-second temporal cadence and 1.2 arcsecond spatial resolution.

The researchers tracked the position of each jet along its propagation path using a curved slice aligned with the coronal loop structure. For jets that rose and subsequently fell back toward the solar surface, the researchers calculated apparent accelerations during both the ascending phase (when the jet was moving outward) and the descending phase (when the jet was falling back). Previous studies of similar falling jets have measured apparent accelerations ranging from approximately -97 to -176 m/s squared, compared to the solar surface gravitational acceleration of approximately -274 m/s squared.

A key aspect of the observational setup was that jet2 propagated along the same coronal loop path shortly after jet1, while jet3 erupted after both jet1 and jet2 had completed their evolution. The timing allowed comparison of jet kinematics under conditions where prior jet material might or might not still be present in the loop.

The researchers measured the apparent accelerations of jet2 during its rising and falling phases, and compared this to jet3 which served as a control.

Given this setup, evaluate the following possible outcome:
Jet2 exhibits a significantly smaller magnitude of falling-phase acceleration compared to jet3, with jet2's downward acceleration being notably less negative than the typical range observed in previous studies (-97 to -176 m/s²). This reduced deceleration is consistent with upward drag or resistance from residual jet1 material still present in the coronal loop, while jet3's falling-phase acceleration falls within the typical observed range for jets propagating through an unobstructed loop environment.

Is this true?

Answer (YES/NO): NO